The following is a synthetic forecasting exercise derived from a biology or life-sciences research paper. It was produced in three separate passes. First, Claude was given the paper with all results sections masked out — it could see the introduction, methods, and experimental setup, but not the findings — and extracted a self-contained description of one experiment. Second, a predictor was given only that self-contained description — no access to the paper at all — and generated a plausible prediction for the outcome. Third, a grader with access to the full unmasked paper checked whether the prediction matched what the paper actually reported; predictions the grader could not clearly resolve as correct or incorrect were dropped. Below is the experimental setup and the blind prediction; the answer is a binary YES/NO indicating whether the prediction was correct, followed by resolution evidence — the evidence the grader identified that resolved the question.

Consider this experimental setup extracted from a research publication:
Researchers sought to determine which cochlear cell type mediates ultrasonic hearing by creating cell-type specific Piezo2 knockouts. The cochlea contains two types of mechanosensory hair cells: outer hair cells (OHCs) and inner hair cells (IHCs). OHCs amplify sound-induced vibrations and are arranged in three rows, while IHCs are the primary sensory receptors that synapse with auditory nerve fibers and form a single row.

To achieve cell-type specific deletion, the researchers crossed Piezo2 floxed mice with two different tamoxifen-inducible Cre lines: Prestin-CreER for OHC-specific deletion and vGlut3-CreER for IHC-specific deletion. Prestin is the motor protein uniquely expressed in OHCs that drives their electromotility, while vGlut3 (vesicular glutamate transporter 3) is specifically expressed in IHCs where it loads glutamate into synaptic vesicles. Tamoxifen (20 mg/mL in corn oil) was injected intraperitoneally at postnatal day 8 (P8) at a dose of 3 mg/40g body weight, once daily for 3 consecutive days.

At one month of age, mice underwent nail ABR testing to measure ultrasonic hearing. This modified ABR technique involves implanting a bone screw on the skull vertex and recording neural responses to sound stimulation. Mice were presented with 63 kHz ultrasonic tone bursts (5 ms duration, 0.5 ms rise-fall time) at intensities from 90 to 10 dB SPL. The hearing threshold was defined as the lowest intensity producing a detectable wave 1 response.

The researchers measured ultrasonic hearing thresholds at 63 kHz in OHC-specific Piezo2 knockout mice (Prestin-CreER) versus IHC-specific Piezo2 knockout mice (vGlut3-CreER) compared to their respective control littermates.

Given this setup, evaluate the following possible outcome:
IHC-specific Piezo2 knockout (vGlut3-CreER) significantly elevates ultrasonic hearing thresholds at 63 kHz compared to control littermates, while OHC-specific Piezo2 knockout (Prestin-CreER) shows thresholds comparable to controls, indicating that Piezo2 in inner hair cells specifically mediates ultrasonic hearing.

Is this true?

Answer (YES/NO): NO